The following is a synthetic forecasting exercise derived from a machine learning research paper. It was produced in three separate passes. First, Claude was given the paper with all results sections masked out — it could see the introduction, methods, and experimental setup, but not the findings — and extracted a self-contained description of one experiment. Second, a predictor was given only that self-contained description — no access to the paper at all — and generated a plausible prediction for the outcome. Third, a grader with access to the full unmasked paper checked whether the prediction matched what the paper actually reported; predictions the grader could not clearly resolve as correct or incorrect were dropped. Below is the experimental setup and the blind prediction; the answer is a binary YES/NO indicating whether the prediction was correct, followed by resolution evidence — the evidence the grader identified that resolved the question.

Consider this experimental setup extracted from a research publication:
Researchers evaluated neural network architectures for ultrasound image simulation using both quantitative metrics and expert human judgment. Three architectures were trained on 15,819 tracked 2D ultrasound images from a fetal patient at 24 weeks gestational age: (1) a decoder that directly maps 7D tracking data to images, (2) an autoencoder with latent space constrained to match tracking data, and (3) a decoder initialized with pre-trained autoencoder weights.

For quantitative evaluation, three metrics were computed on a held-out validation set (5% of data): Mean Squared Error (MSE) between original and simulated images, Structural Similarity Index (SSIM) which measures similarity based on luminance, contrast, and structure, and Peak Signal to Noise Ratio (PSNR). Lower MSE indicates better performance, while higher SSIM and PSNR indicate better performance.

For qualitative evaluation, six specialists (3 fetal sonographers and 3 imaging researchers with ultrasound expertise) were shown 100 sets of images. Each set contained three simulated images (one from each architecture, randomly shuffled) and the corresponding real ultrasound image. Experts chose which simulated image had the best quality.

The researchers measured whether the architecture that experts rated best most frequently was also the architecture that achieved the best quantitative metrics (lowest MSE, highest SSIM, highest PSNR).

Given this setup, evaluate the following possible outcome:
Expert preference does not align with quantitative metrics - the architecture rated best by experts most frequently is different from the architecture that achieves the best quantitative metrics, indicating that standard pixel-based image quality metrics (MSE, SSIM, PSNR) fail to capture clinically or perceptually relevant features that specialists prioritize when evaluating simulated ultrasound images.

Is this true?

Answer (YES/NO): YES